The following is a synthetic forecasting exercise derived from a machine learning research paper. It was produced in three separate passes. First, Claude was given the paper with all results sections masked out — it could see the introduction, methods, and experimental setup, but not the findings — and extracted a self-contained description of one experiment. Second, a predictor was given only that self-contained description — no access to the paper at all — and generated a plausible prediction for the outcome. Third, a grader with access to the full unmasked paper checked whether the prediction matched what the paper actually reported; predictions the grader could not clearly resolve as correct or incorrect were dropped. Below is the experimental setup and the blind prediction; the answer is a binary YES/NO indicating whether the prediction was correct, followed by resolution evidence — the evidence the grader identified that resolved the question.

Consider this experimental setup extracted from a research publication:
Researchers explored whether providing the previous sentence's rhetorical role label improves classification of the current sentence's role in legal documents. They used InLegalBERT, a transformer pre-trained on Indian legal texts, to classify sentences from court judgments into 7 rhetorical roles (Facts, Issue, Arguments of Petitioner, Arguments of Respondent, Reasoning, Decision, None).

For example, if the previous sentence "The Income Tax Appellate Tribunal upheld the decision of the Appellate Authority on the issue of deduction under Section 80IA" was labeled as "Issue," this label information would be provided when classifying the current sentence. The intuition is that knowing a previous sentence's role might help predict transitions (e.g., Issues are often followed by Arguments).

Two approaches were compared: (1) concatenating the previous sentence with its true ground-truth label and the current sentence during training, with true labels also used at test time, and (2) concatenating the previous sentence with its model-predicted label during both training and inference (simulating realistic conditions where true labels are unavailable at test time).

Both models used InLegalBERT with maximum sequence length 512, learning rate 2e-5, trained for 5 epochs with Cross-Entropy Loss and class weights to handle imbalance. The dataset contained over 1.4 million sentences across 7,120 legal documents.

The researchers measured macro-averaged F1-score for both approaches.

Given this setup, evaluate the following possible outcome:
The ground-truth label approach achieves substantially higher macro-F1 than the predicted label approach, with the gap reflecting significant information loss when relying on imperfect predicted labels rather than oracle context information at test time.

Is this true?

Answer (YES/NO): NO